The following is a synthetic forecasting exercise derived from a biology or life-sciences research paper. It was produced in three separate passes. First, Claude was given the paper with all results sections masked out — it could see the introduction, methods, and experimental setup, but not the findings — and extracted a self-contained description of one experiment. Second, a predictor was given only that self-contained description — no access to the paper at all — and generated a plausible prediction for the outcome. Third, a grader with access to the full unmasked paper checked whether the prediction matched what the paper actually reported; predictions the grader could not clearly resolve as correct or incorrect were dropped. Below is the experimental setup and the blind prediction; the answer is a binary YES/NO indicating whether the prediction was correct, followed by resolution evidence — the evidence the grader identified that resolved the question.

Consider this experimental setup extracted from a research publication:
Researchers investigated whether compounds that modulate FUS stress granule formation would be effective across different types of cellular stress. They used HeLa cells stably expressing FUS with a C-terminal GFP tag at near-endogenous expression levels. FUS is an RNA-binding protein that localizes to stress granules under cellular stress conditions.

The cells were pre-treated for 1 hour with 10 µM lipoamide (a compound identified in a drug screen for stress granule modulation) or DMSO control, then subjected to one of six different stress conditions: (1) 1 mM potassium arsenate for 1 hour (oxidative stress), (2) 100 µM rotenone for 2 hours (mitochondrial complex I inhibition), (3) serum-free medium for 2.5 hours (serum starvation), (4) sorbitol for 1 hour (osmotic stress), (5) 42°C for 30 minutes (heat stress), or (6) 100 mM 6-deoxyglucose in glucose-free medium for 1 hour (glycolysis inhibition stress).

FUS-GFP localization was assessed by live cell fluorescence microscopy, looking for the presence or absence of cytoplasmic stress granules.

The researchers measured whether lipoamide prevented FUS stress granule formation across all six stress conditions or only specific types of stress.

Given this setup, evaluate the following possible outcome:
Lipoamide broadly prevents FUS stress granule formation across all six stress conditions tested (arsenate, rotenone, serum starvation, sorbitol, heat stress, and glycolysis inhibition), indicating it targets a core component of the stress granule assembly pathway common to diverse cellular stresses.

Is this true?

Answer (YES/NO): NO